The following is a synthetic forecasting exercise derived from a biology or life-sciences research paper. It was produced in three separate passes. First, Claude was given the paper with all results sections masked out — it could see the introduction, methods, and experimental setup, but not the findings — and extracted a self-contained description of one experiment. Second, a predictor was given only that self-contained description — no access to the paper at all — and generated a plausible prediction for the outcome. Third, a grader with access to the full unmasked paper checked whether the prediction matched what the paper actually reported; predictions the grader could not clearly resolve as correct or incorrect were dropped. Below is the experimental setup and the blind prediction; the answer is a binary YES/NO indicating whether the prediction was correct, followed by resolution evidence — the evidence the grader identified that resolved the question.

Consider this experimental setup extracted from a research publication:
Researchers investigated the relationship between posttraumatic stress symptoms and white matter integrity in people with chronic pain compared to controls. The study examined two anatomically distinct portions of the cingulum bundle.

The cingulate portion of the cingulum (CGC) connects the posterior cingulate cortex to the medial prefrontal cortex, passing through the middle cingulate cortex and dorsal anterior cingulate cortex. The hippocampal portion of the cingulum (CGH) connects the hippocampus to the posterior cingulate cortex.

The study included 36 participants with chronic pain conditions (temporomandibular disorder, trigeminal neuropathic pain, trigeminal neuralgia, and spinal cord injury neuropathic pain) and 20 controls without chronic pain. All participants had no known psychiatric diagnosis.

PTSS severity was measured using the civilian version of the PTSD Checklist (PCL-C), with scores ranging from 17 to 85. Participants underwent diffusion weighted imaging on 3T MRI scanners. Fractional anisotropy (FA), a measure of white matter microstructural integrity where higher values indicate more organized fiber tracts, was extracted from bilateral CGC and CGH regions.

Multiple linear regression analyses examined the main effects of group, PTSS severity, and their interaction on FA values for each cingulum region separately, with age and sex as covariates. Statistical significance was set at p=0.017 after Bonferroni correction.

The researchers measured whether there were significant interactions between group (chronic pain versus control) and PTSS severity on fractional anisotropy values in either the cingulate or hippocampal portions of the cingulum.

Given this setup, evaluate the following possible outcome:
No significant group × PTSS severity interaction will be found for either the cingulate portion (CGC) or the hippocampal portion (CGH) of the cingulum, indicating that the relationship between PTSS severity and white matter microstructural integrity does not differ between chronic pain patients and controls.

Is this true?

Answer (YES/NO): YES